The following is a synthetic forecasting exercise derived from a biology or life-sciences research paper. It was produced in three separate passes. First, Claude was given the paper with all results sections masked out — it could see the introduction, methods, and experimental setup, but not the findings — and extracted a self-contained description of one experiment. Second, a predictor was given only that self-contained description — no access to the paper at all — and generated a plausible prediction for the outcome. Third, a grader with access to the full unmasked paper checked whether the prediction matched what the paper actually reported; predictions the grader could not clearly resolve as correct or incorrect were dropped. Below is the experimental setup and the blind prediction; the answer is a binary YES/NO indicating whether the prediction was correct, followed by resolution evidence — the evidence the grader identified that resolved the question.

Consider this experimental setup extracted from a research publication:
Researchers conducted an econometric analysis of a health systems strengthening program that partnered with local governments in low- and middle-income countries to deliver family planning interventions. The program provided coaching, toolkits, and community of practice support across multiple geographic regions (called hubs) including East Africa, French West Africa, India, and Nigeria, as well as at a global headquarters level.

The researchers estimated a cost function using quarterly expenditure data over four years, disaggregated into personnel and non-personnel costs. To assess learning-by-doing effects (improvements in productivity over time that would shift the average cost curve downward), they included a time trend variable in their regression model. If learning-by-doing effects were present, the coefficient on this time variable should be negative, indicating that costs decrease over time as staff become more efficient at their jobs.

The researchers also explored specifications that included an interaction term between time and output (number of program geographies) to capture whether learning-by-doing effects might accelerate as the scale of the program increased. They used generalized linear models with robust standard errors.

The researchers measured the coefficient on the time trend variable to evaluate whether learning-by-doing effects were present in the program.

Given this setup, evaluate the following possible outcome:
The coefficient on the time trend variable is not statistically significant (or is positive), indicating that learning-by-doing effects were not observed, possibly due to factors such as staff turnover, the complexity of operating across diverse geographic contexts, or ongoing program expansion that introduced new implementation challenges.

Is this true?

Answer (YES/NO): YES